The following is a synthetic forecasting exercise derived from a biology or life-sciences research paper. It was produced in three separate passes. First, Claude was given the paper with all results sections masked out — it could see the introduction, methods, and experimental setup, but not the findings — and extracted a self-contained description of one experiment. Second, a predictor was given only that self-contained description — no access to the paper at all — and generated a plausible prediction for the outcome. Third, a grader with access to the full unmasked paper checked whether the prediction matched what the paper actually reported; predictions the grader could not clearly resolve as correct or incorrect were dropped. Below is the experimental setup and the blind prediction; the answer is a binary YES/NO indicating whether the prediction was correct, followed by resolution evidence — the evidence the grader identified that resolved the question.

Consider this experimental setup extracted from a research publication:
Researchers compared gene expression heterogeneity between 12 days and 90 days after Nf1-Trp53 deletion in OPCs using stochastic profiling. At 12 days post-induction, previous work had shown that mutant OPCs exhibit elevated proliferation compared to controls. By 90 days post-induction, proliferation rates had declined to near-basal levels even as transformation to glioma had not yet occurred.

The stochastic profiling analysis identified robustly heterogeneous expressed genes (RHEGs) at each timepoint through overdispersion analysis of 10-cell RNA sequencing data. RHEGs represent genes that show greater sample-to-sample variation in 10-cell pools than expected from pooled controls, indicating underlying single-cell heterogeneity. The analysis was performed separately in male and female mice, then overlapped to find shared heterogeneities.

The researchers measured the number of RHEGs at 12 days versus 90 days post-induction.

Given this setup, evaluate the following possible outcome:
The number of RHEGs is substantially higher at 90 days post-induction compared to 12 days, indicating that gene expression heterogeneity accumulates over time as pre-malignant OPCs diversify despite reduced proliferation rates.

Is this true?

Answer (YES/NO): YES